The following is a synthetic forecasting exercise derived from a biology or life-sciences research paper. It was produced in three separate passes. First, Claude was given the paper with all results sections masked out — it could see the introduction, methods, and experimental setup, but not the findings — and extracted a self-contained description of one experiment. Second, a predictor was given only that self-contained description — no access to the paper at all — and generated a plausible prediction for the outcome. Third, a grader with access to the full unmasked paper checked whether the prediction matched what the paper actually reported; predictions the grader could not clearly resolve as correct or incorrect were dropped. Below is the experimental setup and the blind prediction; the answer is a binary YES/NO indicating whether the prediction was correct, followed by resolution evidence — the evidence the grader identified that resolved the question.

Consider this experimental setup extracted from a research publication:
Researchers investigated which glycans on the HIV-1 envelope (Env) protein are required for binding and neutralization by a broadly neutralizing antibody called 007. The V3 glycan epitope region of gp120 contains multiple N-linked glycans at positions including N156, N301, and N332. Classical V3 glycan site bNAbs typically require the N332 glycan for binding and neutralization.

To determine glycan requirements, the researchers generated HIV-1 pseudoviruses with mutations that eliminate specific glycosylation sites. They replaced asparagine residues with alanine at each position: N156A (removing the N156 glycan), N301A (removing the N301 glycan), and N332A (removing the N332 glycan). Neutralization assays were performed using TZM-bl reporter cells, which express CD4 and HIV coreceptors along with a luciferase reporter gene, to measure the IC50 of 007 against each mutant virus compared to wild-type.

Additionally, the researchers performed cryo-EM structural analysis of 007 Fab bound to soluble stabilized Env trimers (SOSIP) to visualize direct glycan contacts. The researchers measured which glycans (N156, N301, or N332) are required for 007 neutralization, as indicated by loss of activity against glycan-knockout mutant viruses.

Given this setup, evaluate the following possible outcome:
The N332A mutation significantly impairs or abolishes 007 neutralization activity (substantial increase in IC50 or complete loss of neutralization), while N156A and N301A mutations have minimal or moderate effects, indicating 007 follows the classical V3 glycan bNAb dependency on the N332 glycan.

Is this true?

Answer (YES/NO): NO